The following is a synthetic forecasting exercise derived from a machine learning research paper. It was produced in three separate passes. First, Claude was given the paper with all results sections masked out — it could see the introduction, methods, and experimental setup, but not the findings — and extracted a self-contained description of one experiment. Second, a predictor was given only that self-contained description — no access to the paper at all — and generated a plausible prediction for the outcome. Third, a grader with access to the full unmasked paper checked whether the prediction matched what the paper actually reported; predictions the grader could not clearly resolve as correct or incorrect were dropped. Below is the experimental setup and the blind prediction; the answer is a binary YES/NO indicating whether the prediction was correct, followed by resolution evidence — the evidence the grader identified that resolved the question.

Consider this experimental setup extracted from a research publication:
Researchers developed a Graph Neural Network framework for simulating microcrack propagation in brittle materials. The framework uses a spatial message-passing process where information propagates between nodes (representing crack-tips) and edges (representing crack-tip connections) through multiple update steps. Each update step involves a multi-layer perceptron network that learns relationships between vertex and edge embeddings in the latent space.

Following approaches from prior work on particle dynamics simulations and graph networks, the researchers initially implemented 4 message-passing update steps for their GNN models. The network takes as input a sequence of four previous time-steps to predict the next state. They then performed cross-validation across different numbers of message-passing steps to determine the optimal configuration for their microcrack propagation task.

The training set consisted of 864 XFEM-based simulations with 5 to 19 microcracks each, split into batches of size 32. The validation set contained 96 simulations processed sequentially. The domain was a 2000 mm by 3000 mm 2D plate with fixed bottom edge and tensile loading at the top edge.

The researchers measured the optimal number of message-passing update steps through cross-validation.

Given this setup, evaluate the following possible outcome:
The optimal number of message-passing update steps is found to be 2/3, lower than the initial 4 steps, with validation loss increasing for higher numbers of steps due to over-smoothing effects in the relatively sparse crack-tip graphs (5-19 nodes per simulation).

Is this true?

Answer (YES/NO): NO